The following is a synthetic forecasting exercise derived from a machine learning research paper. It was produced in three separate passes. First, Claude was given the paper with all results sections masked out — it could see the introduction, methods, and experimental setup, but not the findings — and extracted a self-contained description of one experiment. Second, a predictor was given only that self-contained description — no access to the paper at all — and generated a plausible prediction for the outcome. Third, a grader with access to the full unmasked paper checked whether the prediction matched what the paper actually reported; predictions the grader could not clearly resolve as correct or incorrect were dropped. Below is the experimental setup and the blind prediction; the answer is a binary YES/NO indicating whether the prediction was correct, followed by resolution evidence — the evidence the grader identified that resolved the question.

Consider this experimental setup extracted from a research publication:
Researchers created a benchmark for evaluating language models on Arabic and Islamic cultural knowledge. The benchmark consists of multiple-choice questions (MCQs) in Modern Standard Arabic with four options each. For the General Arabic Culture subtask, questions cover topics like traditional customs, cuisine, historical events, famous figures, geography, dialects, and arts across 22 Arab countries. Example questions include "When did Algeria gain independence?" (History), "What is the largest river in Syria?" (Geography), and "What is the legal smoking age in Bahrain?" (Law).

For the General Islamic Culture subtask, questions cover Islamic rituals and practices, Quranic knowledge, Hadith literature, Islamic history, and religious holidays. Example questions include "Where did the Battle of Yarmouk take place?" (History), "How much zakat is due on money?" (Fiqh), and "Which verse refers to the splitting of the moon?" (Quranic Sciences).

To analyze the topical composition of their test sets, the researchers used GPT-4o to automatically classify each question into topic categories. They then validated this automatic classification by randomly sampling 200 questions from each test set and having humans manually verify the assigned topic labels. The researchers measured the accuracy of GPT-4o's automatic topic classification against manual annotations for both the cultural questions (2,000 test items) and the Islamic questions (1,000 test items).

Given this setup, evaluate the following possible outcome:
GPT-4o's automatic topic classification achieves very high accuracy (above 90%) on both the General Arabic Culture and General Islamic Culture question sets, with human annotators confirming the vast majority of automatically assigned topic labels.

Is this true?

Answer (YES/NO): NO